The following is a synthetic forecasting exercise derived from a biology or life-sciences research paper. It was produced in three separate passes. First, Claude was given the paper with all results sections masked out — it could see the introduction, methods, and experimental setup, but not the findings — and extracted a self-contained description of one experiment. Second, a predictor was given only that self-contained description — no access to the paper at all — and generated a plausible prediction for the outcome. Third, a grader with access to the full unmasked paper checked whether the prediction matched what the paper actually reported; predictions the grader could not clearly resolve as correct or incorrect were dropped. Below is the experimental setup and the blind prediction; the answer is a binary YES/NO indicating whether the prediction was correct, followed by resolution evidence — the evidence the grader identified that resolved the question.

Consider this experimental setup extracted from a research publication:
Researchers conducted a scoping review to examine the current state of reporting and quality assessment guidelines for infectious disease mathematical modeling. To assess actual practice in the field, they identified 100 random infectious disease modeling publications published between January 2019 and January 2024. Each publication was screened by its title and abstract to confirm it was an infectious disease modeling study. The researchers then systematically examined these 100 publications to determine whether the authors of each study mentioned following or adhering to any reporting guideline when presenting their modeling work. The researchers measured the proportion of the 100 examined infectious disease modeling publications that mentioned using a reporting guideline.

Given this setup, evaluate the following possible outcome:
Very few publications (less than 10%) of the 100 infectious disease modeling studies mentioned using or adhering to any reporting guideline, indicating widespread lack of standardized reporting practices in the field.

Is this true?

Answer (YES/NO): YES